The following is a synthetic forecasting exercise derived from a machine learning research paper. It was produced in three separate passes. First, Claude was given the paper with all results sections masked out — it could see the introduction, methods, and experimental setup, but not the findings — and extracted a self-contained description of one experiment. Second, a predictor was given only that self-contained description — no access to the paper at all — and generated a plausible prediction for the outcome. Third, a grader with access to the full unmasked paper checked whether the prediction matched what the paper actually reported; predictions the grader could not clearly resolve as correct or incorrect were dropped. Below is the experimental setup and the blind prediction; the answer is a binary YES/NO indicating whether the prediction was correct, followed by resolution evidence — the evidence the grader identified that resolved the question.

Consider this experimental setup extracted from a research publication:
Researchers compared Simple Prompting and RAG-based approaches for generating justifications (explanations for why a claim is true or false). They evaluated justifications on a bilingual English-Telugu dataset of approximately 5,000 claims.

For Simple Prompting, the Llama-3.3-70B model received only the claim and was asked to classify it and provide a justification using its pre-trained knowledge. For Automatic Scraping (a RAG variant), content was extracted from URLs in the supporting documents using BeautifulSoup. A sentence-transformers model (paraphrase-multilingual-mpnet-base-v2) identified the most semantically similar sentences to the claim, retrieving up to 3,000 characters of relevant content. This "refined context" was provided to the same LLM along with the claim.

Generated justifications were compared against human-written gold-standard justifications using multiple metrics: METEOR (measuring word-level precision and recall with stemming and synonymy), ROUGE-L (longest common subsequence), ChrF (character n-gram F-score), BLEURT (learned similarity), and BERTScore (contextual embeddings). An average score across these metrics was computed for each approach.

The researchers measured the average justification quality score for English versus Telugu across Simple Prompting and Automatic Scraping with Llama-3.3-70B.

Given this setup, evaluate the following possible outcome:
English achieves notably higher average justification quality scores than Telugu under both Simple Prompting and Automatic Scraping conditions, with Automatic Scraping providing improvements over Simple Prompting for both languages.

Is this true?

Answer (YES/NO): NO